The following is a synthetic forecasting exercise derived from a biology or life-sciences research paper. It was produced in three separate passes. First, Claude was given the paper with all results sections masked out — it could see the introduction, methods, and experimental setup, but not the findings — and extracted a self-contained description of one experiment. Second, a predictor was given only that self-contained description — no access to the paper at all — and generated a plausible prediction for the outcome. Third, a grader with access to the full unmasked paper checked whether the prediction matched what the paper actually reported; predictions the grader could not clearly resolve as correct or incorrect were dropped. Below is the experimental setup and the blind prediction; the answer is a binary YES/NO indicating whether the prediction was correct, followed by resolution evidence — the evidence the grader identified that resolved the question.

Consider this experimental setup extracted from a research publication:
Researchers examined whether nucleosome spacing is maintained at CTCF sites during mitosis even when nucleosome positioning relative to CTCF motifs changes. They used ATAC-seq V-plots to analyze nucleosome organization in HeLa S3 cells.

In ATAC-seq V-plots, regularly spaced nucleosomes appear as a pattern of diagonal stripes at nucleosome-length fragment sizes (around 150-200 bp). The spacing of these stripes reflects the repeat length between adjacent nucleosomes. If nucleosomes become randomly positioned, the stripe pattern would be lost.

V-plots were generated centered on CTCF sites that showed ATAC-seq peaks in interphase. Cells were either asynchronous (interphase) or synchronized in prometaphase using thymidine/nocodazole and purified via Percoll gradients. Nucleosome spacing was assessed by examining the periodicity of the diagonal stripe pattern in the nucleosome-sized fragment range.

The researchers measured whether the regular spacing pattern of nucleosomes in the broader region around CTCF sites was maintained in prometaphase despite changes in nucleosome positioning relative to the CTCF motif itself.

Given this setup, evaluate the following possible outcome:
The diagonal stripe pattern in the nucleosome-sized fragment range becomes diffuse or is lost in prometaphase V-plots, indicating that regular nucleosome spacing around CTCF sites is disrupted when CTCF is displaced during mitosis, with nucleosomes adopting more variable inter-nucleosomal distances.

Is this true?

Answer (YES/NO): YES